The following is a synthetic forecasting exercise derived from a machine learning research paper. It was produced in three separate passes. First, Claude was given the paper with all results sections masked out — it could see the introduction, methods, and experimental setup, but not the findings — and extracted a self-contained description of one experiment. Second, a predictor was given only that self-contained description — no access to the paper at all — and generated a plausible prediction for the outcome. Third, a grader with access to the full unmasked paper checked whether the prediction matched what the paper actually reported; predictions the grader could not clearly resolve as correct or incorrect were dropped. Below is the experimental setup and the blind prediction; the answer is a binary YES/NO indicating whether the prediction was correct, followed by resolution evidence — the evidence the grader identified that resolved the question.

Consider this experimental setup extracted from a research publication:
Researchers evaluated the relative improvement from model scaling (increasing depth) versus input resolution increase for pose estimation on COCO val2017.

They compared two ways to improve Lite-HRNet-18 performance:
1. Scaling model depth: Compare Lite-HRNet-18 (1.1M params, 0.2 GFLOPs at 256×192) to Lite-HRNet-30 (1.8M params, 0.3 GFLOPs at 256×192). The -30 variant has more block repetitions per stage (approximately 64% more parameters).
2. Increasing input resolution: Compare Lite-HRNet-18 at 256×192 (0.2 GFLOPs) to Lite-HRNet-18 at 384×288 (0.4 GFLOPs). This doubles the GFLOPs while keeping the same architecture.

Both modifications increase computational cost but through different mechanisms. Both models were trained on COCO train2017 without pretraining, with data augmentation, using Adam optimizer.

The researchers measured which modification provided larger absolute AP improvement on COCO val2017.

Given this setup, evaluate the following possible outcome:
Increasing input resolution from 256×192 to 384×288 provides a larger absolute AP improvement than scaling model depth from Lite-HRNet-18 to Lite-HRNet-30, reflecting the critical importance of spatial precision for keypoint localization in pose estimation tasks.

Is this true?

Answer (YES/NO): YES